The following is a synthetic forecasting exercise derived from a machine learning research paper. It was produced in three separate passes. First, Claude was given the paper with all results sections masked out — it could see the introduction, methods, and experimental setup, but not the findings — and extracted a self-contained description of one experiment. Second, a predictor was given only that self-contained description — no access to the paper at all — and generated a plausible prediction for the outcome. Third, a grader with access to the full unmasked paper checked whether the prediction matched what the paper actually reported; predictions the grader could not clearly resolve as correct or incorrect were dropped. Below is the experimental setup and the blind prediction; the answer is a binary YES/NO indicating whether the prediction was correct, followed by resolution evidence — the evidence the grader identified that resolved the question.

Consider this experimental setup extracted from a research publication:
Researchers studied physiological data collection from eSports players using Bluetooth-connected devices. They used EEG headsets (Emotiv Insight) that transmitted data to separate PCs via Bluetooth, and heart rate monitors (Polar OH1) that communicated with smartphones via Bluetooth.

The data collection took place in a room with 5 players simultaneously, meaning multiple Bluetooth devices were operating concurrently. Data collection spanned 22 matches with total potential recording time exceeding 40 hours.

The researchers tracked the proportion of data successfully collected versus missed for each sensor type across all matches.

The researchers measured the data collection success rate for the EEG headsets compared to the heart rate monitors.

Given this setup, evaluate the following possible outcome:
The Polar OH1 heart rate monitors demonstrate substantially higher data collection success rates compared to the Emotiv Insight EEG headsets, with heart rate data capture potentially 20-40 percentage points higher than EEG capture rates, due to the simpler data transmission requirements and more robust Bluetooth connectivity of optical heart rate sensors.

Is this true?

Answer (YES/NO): NO